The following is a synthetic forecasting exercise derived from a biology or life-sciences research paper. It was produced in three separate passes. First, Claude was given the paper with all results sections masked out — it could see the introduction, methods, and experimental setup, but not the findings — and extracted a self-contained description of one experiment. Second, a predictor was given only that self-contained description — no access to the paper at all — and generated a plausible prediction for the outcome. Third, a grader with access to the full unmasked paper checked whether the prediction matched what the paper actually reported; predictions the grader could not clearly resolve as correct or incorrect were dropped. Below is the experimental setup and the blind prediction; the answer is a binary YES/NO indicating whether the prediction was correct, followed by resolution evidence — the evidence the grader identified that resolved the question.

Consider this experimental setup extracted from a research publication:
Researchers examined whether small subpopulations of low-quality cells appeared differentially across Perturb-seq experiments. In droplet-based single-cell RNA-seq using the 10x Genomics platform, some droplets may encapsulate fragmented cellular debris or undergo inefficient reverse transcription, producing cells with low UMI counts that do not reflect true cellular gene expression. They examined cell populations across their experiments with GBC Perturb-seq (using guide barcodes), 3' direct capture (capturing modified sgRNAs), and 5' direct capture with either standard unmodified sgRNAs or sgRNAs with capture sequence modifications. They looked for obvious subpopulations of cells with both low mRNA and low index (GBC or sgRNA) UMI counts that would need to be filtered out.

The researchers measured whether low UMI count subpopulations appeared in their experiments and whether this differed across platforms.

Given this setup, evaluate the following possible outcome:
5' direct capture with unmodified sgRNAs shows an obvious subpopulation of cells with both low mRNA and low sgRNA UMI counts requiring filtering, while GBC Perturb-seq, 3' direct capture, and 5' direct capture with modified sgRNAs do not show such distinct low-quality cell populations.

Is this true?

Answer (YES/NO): YES